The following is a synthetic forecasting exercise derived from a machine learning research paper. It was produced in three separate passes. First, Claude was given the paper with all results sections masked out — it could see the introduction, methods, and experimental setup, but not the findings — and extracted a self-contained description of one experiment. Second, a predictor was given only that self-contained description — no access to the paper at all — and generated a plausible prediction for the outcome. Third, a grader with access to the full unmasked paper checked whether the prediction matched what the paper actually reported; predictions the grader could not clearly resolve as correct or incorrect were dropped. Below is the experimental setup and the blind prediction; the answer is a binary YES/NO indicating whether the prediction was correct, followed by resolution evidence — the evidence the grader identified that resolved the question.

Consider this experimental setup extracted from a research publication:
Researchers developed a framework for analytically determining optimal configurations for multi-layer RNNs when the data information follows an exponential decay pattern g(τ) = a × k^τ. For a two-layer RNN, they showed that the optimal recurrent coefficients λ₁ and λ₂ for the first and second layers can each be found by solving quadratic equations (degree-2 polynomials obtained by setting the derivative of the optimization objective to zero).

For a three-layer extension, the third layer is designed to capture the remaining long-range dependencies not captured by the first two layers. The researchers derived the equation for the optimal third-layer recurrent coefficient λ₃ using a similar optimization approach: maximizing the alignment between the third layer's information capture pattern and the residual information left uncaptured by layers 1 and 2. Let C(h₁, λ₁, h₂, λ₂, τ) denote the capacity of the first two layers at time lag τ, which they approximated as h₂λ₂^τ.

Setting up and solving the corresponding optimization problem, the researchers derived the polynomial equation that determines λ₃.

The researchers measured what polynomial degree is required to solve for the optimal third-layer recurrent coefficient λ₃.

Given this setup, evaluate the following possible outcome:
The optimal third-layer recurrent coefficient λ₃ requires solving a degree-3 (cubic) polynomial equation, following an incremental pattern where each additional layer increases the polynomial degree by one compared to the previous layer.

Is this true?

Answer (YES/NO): NO